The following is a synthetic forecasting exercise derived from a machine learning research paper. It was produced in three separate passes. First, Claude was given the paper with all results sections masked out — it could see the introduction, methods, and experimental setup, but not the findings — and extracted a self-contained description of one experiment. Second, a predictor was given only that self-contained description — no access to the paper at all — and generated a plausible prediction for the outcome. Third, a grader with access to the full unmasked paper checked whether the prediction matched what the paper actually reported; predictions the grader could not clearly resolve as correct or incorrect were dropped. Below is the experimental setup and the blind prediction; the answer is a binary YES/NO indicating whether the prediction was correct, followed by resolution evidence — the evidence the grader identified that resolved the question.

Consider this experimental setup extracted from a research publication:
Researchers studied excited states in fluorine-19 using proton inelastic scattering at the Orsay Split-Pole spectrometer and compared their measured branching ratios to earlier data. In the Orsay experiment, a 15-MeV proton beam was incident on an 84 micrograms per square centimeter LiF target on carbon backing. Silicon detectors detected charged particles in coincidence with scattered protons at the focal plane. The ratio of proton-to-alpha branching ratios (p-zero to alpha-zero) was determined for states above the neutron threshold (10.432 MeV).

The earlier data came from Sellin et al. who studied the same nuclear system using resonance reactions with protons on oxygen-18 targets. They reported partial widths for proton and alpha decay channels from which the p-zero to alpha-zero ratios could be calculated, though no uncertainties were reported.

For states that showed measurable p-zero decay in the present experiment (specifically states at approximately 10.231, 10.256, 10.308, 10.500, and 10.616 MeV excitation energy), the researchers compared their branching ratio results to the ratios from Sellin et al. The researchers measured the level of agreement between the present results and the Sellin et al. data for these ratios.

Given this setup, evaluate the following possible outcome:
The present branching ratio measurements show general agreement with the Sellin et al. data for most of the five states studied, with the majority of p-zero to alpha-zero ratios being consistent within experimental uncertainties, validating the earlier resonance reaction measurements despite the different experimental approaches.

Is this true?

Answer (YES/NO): NO